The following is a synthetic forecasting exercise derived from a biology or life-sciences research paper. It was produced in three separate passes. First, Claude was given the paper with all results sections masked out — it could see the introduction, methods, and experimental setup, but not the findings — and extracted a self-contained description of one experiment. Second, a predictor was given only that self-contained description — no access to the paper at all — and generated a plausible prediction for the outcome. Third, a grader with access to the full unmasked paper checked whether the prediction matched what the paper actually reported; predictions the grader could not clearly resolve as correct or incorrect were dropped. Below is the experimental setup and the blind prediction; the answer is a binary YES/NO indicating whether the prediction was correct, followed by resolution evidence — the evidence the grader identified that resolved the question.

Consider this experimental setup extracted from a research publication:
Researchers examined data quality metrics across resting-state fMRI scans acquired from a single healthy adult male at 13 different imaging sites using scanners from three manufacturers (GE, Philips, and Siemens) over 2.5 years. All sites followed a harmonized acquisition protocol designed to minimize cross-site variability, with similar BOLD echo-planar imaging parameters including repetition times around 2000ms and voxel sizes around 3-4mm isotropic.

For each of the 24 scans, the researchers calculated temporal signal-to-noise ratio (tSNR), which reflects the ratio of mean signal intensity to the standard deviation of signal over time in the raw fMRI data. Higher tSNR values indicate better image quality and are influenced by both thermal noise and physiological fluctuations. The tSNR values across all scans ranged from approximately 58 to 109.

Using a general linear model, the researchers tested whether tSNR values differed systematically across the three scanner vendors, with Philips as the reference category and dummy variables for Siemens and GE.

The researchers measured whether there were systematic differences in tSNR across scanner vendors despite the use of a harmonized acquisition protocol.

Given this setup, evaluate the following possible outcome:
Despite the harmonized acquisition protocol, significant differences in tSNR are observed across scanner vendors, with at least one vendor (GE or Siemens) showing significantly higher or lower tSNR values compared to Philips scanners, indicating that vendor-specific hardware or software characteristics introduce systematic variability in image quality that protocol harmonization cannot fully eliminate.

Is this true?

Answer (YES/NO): YES